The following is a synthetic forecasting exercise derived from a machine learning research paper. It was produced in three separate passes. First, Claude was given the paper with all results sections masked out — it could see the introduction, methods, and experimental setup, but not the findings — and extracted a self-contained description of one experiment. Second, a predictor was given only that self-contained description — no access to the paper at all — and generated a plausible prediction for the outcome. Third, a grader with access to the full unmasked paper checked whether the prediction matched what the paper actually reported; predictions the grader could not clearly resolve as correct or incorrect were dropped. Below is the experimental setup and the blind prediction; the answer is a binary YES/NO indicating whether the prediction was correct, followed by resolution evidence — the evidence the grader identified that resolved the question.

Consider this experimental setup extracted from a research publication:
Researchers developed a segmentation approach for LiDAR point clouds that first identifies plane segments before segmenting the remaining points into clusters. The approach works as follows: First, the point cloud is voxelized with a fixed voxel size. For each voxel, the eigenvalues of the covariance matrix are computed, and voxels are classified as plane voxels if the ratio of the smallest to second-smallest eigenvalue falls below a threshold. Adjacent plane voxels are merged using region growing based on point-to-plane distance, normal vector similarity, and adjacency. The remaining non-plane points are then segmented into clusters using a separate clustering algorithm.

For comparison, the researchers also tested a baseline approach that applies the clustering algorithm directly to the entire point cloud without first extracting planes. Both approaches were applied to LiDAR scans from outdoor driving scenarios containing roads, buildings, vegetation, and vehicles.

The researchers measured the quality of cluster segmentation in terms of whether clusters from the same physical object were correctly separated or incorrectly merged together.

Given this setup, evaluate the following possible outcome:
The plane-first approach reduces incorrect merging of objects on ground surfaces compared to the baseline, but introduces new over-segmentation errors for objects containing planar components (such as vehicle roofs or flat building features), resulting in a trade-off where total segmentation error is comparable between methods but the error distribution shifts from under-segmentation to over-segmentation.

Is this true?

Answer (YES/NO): NO